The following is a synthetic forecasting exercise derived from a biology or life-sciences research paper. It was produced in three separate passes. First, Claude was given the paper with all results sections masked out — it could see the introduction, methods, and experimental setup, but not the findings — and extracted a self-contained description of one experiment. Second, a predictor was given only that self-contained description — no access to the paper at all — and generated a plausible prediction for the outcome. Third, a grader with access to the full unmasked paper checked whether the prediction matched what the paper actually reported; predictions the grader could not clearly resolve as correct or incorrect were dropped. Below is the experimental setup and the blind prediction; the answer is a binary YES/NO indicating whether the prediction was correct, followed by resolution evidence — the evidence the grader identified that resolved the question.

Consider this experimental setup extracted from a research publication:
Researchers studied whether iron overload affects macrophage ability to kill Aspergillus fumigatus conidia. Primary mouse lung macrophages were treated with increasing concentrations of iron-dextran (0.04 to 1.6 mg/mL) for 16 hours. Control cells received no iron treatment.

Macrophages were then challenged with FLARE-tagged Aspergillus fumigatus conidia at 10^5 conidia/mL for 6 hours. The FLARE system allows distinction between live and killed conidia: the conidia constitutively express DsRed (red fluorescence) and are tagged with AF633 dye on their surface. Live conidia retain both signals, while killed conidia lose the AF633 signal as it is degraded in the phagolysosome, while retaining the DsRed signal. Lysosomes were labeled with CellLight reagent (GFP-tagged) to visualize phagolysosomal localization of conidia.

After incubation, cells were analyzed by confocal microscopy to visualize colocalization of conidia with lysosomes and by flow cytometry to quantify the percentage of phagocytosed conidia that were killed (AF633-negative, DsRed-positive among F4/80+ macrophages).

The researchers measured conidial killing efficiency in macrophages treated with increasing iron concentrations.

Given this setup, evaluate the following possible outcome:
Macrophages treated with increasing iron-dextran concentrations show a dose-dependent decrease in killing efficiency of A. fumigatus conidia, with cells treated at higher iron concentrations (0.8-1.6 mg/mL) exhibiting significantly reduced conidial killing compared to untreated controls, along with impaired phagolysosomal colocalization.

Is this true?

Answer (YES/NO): NO